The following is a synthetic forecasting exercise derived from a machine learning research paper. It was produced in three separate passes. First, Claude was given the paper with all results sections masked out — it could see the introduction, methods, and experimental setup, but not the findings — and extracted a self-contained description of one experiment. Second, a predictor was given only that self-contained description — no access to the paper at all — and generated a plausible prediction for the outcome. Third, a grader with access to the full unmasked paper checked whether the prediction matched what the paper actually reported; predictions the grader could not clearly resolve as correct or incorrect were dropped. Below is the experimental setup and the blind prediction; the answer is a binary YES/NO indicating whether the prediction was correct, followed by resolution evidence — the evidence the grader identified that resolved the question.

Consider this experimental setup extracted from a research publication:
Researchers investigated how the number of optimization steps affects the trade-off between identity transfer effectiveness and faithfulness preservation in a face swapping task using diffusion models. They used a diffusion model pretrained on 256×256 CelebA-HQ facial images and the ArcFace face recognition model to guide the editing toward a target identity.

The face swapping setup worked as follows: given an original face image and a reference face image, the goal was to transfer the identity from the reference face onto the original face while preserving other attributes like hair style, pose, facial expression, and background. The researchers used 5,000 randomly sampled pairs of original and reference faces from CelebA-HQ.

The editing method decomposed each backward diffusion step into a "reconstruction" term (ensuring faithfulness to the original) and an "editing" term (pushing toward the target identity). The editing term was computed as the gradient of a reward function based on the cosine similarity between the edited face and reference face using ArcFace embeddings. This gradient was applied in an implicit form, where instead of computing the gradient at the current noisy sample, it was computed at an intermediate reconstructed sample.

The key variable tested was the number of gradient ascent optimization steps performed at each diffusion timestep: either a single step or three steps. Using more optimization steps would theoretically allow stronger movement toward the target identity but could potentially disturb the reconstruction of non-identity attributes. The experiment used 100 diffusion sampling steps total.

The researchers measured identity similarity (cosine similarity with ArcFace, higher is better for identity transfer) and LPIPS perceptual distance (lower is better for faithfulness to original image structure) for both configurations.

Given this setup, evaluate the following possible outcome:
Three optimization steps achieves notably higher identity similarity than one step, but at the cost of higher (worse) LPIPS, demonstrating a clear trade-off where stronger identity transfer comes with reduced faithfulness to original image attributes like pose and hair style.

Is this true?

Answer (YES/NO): NO